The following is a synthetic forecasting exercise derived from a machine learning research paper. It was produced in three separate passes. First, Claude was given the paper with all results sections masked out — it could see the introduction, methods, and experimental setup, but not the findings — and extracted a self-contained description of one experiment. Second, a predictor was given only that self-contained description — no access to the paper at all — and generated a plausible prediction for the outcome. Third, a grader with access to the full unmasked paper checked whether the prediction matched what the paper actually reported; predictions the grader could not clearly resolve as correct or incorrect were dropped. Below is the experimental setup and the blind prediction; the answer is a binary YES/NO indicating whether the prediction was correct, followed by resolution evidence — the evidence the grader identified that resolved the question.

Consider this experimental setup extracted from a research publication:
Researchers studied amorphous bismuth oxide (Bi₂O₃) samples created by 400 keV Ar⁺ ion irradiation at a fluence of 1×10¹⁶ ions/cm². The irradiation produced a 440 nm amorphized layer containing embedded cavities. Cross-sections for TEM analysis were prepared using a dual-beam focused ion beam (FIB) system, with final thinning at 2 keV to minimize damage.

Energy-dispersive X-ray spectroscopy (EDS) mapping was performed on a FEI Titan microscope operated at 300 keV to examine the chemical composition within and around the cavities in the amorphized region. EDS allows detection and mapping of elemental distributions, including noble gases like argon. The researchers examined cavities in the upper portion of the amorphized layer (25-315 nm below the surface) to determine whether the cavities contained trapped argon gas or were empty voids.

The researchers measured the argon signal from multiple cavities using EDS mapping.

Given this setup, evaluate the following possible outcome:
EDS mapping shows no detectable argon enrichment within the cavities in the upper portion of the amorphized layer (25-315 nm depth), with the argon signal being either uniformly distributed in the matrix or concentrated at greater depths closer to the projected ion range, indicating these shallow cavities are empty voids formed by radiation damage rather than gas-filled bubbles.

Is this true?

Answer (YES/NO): NO